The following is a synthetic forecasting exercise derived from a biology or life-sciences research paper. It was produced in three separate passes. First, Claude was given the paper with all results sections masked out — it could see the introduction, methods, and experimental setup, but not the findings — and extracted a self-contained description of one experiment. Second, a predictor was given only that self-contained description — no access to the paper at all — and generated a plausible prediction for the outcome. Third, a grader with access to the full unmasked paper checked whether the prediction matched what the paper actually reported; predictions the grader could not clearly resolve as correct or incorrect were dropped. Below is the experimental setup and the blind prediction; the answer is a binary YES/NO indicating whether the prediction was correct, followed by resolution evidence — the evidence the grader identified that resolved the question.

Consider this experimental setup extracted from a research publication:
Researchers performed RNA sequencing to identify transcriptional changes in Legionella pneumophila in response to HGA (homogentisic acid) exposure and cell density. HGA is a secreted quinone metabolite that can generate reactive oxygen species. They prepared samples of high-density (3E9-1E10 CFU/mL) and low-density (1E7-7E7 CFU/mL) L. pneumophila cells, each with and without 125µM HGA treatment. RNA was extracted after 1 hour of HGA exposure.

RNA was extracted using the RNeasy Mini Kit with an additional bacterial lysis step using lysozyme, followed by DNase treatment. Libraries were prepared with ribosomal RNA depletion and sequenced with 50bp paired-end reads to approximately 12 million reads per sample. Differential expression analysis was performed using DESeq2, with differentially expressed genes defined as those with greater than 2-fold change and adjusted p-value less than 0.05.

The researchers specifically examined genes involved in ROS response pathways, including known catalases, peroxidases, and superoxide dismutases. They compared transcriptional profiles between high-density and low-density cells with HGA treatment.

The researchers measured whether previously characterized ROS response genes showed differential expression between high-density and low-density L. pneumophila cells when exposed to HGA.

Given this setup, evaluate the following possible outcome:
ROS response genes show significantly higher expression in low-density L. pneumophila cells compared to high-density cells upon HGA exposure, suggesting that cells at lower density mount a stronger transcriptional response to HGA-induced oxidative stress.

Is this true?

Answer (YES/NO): YES